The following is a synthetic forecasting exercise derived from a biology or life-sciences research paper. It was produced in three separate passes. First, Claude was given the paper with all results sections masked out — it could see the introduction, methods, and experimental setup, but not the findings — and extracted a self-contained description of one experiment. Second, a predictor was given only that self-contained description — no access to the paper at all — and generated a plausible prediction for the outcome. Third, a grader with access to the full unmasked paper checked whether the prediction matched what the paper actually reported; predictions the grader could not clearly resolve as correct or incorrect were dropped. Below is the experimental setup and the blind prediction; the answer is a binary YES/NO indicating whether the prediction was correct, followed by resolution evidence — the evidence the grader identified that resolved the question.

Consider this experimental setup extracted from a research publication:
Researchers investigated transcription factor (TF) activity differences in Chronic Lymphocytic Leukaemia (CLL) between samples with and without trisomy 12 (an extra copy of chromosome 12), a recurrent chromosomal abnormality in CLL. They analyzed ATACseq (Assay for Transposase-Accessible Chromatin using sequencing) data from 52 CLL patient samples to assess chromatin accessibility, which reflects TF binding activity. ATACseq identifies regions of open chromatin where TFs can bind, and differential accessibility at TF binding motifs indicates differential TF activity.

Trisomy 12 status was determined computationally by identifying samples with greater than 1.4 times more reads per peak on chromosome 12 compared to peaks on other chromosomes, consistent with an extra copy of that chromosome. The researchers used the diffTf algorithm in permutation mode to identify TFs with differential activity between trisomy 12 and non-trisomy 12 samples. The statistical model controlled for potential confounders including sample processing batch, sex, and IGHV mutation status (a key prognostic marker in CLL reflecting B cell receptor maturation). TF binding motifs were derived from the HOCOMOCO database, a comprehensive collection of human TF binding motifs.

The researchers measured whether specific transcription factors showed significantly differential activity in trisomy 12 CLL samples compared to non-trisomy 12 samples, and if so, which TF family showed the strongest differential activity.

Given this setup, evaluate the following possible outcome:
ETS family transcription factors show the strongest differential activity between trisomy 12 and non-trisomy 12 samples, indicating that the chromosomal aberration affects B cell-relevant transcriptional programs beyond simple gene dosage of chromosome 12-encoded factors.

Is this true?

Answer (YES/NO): YES